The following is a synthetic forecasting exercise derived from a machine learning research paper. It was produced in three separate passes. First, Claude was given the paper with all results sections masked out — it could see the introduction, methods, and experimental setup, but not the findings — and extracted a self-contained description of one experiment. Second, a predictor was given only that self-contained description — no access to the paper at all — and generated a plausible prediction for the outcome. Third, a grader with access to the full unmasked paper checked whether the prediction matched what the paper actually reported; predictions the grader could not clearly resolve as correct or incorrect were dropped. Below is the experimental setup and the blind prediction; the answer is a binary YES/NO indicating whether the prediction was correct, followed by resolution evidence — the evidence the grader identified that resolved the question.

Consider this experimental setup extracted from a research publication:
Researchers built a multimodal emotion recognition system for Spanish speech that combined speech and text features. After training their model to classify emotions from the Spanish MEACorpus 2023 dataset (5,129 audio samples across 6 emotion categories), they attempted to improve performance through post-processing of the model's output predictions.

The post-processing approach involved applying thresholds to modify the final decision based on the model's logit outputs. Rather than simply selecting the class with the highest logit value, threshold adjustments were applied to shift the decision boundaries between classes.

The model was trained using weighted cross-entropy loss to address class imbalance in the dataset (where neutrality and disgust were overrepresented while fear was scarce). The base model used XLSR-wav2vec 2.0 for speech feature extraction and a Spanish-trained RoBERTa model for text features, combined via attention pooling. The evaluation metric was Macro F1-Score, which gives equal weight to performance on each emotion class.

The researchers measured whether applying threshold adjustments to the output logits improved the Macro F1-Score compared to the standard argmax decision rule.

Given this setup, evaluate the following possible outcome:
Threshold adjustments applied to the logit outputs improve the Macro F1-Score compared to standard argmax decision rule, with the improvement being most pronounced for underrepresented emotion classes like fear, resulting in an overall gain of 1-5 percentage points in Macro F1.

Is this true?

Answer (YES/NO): NO